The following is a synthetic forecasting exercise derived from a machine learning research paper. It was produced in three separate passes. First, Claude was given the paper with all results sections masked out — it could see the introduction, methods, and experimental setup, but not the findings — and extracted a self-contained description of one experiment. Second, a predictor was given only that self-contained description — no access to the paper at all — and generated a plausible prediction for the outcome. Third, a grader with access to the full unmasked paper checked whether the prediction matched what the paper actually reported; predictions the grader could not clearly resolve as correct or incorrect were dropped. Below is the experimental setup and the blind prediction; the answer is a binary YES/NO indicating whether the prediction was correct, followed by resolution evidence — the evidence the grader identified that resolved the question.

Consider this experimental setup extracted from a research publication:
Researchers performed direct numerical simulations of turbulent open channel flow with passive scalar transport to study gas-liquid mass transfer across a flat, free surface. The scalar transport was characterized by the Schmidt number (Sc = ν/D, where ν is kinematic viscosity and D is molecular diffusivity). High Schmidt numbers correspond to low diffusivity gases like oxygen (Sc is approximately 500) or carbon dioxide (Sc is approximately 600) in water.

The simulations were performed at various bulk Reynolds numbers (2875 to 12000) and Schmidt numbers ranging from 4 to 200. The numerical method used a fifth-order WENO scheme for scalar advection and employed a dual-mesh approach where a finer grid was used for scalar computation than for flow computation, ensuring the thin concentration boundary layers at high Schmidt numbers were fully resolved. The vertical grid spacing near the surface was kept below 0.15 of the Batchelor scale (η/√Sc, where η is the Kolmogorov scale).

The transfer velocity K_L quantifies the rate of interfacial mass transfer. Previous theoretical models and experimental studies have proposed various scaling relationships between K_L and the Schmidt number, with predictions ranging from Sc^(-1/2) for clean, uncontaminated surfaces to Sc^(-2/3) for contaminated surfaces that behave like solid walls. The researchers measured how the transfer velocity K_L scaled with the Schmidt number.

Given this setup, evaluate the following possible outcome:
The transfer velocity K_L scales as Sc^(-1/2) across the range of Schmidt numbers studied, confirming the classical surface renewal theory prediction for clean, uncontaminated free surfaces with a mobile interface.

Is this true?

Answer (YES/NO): YES